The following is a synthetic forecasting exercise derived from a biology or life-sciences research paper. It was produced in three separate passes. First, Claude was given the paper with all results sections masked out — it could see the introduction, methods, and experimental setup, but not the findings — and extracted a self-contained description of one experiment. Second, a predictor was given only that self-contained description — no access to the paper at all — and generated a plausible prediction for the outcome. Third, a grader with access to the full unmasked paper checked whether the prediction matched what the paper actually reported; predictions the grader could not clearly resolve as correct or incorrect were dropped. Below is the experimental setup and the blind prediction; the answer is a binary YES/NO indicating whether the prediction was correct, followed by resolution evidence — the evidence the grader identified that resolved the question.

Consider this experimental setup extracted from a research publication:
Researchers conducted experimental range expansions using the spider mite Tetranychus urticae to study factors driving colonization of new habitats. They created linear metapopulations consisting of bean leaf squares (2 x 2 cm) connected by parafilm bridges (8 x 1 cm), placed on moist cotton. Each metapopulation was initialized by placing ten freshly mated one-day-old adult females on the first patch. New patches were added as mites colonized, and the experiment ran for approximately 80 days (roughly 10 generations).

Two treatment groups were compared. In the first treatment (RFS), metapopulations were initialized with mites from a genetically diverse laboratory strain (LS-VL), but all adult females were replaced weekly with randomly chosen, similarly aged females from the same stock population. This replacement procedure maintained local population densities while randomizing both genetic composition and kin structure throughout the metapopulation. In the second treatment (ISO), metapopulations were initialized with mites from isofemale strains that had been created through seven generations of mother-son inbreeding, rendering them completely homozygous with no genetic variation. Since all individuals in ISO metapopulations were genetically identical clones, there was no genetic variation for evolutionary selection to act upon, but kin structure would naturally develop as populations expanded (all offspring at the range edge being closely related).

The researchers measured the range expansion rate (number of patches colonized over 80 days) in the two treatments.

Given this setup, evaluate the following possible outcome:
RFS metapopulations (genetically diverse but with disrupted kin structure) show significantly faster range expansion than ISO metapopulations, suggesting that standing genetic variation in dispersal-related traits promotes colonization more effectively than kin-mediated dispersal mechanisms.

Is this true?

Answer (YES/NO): NO